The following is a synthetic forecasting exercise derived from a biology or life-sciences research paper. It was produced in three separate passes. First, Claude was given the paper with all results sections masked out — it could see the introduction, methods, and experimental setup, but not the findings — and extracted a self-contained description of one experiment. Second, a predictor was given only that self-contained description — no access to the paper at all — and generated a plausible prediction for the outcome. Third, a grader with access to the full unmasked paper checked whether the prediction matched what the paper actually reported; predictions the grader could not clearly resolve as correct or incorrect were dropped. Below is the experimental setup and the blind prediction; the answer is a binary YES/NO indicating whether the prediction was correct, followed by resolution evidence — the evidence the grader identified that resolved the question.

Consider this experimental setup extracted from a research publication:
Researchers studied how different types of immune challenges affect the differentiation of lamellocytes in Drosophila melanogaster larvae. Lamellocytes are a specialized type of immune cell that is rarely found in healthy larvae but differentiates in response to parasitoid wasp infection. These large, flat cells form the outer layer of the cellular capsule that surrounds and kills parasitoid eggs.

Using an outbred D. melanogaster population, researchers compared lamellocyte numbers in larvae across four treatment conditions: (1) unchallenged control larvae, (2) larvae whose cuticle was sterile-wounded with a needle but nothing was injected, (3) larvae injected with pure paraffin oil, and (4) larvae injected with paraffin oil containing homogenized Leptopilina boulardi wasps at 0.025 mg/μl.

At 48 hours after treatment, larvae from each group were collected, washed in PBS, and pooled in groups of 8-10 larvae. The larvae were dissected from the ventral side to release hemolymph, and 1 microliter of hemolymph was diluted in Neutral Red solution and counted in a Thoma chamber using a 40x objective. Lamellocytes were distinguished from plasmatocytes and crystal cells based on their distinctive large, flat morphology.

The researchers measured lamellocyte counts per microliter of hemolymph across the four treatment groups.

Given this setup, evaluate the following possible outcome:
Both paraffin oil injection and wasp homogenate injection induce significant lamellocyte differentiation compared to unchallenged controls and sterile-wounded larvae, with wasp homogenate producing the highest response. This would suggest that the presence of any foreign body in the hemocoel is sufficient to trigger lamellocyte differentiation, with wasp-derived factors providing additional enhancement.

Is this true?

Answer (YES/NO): YES